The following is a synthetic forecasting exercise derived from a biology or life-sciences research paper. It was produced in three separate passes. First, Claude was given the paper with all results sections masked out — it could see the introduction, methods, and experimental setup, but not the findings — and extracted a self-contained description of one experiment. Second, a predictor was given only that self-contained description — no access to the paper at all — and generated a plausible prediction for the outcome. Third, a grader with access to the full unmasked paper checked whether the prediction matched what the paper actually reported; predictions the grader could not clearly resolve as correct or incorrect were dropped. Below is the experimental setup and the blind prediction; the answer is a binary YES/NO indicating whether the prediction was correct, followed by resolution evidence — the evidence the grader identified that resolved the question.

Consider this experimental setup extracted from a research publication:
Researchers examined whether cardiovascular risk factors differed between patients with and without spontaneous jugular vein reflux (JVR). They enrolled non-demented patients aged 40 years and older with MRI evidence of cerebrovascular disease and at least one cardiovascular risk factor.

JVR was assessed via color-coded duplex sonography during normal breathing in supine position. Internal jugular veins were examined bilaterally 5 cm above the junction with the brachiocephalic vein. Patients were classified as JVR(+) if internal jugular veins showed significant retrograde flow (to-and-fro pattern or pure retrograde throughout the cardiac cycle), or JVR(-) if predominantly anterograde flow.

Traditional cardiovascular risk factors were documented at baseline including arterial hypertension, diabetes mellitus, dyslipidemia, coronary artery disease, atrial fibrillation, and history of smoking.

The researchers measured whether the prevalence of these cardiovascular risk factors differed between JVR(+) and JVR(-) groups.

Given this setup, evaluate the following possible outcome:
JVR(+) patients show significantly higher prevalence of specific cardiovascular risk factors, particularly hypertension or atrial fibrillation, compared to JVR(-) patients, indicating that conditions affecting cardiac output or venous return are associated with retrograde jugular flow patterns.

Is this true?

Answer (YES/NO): NO